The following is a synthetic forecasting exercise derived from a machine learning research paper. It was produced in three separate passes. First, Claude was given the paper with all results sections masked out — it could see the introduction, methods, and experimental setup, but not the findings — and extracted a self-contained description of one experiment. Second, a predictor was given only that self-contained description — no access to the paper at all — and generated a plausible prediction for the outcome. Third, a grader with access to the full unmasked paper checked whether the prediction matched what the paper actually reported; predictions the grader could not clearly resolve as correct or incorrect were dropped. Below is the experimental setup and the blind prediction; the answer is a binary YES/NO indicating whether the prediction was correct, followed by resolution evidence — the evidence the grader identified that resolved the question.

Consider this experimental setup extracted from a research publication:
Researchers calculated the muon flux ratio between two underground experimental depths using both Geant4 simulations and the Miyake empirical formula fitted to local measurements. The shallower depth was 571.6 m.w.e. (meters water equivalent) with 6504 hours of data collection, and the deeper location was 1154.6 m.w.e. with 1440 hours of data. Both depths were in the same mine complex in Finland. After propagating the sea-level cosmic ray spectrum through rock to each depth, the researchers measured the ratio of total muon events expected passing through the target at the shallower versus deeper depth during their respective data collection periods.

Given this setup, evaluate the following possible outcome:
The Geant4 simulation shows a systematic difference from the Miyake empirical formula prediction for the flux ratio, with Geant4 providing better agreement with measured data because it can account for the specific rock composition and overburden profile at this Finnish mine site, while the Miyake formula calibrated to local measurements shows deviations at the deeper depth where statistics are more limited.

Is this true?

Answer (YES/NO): NO